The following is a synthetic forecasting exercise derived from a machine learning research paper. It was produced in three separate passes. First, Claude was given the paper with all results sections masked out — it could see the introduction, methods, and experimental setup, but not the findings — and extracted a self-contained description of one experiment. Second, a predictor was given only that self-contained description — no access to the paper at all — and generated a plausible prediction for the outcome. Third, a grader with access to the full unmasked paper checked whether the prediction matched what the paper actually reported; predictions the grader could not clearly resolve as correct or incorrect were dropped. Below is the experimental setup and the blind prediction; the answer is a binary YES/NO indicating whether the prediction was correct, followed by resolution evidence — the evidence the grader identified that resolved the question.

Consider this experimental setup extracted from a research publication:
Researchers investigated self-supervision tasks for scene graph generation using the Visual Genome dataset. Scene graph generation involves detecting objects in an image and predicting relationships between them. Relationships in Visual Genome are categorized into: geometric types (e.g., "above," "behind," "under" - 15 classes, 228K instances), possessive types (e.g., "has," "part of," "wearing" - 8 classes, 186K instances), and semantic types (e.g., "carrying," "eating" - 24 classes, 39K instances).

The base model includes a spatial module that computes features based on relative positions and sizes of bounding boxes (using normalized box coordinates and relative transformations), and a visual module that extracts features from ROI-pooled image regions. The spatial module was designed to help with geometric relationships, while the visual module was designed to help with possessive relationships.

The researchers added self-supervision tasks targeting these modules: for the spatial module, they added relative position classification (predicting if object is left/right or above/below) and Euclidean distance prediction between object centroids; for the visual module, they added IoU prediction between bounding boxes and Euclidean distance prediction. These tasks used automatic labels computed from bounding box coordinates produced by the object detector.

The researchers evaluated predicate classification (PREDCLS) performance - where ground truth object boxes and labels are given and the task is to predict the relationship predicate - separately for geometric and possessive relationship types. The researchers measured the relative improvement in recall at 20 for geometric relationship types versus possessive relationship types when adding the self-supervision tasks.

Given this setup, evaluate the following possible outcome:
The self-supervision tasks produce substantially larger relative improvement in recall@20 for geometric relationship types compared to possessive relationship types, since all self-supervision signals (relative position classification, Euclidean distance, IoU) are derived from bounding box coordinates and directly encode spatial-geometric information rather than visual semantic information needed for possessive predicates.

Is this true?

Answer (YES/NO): NO